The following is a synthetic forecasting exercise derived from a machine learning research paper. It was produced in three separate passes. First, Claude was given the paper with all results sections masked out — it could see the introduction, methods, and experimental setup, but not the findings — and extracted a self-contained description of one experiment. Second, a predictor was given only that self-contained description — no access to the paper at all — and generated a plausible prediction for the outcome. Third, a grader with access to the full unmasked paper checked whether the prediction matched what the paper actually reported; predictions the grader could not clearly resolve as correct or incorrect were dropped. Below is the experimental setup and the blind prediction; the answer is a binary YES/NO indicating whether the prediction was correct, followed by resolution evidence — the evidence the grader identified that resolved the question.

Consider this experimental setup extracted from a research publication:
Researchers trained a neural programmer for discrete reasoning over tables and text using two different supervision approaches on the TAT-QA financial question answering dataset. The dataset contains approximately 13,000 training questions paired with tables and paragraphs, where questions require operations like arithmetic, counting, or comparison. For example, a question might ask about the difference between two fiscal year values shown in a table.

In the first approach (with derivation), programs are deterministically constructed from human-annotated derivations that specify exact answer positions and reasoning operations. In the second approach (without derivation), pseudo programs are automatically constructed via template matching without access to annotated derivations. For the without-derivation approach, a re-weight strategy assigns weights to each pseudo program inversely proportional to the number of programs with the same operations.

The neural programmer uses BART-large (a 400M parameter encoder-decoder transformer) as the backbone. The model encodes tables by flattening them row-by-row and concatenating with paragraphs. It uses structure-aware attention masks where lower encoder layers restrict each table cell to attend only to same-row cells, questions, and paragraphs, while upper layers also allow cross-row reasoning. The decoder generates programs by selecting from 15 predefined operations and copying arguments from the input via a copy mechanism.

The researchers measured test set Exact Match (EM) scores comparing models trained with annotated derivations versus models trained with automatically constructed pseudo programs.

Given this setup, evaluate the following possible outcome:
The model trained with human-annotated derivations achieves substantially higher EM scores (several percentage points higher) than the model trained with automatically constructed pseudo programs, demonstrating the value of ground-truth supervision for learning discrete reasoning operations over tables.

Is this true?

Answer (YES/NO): NO